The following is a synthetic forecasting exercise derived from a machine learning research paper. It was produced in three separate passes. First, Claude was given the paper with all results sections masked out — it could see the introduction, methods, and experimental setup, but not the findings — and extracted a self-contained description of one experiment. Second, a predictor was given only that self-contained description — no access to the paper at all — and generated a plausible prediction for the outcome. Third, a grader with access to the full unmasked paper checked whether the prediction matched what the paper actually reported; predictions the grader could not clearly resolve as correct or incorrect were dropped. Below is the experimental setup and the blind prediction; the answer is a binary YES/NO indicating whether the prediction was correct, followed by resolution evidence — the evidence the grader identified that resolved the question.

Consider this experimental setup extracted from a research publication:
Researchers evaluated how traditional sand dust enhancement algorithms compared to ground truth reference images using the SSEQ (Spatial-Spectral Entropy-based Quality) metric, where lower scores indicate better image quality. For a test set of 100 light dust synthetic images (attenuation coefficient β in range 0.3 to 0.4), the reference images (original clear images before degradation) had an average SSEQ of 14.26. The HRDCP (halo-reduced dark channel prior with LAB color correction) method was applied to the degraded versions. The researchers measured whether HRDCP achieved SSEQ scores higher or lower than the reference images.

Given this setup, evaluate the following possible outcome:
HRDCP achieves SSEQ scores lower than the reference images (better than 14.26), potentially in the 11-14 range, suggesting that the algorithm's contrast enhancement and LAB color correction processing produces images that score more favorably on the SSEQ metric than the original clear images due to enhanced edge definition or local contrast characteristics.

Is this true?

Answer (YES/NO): NO